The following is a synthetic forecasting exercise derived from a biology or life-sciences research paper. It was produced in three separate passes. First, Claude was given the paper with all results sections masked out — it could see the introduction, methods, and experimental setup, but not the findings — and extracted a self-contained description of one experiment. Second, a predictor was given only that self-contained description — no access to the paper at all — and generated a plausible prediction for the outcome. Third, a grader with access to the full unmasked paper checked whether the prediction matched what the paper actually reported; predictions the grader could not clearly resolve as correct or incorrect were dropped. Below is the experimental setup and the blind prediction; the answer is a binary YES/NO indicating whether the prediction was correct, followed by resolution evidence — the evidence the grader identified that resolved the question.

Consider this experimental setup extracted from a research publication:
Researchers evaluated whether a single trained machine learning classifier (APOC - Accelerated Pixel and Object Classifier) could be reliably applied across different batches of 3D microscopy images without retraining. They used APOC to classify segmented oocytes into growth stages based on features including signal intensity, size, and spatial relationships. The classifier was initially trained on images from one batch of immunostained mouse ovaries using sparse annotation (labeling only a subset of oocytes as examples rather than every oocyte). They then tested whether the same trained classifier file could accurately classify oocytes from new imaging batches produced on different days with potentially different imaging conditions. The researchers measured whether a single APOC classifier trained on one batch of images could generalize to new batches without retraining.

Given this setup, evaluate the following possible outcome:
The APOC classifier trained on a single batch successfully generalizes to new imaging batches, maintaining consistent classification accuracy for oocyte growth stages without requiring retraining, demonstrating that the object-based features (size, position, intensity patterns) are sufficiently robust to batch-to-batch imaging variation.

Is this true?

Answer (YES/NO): NO